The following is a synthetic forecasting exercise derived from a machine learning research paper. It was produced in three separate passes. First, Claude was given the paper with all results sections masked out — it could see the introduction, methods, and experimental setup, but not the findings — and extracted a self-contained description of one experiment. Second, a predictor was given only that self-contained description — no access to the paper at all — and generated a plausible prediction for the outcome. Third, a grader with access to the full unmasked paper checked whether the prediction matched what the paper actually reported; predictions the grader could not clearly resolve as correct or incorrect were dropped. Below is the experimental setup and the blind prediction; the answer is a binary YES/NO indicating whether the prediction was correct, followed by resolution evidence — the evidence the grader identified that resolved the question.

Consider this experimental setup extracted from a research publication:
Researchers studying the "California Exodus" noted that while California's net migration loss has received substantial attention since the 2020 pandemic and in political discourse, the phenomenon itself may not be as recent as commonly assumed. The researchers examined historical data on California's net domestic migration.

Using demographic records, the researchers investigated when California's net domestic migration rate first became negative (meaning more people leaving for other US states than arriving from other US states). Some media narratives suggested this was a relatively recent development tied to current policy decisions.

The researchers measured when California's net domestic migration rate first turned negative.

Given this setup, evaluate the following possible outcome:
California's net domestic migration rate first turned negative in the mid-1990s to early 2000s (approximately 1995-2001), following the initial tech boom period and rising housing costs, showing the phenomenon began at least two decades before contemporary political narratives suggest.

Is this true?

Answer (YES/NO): NO